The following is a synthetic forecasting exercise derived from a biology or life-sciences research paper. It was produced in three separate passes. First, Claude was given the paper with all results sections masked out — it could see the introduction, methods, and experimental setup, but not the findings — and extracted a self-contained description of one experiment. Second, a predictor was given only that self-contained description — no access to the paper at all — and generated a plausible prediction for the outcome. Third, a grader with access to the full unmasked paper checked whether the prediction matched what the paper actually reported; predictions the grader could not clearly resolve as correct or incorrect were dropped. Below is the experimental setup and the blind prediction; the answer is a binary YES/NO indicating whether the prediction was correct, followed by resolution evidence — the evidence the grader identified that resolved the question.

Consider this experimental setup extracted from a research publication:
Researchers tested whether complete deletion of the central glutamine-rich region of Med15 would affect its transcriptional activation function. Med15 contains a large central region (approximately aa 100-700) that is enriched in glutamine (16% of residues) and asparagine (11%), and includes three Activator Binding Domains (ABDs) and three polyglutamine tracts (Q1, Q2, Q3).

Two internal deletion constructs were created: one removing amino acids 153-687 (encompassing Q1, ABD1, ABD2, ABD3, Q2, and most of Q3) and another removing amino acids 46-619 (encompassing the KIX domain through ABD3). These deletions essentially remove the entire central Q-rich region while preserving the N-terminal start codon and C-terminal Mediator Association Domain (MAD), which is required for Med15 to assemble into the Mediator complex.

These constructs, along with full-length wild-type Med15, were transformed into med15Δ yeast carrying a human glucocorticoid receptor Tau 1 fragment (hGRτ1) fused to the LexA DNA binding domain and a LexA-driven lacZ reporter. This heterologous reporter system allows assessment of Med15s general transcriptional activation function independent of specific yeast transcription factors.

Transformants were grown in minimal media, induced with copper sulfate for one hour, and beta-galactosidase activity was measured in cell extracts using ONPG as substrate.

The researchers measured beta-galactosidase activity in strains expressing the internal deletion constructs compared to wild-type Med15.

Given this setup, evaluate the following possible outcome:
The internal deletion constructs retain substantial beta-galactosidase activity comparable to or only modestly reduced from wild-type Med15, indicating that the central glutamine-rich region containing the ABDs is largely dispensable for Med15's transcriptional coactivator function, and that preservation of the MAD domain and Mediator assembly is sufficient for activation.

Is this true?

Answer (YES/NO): NO